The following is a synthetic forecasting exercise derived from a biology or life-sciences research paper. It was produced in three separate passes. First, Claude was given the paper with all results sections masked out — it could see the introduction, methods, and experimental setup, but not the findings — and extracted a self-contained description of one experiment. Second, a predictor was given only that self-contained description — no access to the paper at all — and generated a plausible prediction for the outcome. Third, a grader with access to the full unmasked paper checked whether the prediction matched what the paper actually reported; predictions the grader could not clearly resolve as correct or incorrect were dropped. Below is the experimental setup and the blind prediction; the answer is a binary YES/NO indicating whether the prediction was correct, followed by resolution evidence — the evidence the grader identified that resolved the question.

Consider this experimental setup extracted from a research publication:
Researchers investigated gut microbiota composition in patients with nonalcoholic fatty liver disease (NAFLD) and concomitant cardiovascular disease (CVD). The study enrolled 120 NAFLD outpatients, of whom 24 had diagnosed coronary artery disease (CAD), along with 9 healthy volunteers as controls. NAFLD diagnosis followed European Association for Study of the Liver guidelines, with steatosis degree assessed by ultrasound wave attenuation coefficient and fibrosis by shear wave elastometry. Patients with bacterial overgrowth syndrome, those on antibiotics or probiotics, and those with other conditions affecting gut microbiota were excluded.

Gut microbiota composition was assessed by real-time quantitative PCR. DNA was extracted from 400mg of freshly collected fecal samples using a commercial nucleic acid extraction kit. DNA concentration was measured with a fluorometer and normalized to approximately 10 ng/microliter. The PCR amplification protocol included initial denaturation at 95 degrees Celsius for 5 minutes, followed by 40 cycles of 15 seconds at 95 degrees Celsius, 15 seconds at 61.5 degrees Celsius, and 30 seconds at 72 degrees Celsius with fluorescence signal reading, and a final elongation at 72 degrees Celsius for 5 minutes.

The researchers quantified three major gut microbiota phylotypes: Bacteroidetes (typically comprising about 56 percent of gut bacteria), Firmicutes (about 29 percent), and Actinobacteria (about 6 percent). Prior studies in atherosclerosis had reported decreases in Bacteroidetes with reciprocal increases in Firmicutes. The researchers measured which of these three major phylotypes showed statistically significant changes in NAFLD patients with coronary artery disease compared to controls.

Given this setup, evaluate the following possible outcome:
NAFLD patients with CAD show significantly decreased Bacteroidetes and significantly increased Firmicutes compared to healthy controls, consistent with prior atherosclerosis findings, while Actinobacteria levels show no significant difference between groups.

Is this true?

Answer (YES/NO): NO